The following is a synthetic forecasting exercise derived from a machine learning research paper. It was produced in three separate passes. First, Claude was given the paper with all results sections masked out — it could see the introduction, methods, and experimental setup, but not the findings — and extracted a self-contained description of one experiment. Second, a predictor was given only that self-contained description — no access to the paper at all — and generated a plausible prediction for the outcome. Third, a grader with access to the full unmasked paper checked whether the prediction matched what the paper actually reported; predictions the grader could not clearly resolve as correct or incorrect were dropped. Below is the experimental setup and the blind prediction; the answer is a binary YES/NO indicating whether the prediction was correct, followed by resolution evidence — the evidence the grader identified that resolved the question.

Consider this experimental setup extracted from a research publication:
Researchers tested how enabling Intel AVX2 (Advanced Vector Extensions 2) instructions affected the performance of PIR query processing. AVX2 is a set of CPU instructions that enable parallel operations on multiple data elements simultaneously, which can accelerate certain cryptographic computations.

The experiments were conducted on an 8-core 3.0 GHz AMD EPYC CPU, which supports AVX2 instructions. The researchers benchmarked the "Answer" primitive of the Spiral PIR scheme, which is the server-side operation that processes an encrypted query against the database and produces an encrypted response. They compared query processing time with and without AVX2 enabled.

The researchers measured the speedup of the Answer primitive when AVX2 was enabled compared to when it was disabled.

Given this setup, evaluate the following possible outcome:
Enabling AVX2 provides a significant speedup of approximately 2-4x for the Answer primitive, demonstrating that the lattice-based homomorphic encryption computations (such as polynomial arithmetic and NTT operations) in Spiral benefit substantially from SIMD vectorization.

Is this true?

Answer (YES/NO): YES